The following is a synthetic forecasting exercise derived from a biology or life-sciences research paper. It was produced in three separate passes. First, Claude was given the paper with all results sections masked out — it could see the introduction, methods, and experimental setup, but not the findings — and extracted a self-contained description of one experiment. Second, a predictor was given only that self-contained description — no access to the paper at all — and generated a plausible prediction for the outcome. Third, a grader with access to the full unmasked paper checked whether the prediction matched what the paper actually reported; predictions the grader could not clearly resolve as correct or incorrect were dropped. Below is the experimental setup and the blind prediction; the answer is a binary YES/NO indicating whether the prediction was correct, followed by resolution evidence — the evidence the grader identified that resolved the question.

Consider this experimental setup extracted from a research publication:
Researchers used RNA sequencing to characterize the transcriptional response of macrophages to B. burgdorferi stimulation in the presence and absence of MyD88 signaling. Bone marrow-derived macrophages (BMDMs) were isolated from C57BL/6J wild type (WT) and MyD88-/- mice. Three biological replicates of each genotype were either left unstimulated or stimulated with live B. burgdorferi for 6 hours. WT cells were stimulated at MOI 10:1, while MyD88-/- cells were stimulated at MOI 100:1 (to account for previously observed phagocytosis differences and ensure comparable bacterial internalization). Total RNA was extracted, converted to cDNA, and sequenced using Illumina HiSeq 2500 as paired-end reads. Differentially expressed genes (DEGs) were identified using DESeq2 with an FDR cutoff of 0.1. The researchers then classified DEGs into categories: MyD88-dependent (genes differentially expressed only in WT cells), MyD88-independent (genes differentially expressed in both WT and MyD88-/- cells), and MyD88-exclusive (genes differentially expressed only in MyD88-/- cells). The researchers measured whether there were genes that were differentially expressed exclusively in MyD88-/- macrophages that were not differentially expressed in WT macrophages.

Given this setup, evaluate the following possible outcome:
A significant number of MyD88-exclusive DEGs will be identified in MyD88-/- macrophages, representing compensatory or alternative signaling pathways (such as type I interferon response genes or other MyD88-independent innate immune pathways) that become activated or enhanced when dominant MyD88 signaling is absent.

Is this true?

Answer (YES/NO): NO